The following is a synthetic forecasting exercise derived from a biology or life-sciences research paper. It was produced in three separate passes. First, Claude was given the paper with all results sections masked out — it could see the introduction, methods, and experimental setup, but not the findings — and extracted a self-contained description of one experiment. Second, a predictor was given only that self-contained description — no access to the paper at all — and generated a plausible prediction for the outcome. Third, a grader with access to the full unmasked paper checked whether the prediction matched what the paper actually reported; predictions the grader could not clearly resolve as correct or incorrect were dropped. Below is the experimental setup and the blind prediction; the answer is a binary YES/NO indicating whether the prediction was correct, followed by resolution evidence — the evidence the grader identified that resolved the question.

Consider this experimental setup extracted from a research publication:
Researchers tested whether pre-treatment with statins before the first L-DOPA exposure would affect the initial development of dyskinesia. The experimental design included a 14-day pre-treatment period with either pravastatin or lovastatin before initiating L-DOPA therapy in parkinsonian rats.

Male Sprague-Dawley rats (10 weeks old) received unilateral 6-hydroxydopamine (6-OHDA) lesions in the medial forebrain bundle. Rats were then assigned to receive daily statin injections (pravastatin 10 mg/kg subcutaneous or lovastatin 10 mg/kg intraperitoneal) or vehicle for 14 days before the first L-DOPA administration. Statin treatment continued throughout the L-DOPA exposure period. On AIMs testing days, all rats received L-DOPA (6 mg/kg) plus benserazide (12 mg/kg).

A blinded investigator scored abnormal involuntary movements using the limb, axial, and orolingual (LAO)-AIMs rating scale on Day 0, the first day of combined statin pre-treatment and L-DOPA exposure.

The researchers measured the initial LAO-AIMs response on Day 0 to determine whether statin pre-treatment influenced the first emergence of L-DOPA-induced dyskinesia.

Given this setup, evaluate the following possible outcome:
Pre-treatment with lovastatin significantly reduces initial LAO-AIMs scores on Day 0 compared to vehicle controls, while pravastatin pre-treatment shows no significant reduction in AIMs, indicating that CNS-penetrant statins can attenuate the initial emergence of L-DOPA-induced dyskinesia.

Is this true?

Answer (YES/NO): NO